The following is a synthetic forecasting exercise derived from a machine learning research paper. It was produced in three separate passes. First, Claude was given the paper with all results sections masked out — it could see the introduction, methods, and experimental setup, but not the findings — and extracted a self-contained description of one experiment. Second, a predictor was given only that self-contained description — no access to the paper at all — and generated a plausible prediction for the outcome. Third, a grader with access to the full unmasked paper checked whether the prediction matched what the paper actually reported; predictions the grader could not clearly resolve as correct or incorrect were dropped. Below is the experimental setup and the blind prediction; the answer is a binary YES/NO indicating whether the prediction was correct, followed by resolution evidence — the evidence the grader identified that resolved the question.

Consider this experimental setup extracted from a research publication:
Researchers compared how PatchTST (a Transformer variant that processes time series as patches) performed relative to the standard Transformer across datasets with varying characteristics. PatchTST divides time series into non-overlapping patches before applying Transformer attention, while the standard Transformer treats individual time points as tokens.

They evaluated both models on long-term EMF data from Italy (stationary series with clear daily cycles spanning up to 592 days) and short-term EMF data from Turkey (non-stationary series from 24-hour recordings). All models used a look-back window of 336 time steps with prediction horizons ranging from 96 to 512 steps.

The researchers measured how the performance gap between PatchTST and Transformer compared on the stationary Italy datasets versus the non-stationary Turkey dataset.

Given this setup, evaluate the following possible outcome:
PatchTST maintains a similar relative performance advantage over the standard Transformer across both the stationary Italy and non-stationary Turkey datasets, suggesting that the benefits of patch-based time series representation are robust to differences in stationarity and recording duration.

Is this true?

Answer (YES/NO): NO